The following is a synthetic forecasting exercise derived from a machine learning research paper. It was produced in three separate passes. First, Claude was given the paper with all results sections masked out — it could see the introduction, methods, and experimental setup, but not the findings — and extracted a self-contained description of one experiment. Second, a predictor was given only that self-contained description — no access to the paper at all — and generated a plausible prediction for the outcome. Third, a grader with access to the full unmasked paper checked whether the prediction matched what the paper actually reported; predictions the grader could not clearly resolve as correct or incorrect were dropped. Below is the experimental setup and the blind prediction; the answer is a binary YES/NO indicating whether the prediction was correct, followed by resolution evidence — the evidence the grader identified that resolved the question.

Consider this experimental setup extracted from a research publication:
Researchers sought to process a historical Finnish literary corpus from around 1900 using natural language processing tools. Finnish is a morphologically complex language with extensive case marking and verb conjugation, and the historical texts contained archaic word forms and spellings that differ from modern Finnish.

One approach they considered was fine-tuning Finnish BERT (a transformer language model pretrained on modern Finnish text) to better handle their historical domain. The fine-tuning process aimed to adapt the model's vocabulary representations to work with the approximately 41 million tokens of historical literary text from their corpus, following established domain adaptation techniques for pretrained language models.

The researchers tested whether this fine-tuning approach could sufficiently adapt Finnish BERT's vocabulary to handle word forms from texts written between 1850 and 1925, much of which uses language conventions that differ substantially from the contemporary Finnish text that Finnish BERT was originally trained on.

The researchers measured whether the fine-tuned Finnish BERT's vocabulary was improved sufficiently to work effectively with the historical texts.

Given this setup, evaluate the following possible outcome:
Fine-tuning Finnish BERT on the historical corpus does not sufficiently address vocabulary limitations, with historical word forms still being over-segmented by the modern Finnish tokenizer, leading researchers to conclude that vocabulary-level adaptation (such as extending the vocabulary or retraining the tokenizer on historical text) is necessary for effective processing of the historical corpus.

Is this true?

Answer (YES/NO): NO